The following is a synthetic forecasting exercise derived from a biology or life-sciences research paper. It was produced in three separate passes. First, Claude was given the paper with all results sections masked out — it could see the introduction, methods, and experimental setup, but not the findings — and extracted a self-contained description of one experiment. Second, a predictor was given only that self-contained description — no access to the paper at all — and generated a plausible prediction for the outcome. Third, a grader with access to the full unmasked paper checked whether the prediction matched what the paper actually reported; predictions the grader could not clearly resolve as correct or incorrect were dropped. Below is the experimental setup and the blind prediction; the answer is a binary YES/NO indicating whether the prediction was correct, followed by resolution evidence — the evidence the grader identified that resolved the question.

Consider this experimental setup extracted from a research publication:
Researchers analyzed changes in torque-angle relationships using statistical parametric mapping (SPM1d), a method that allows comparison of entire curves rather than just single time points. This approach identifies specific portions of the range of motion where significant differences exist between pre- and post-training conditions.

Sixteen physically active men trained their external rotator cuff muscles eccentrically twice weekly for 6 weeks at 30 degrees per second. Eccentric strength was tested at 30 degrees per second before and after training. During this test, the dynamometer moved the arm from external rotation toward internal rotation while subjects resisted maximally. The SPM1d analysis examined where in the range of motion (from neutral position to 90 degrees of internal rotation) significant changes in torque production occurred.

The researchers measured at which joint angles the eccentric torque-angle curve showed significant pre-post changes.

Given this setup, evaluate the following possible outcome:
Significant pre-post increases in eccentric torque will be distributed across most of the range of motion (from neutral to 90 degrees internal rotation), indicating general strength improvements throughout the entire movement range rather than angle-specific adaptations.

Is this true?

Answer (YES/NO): NO